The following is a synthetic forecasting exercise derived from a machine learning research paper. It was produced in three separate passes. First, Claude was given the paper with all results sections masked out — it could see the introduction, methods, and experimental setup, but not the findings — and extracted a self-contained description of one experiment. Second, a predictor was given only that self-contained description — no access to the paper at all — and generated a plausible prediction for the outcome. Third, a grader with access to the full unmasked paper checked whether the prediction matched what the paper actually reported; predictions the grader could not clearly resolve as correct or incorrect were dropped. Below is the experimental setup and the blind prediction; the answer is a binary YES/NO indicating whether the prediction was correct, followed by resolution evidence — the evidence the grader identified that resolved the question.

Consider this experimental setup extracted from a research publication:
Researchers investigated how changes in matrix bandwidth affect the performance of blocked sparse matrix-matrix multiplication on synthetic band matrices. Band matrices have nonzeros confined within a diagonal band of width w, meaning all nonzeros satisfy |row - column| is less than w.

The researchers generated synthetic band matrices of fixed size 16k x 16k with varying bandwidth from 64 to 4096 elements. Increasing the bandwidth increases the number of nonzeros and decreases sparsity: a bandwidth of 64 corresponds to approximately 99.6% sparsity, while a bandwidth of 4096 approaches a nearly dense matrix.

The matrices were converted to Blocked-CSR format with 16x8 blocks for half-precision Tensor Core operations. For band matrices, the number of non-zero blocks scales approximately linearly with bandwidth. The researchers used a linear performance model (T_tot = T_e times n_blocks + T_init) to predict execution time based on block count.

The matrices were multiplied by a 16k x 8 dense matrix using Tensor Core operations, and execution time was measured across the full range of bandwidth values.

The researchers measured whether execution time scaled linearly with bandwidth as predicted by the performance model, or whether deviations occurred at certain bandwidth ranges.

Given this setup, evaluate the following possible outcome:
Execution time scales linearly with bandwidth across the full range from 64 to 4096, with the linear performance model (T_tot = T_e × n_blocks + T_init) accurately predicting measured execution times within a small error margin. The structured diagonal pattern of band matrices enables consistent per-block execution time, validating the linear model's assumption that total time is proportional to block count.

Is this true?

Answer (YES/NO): YES